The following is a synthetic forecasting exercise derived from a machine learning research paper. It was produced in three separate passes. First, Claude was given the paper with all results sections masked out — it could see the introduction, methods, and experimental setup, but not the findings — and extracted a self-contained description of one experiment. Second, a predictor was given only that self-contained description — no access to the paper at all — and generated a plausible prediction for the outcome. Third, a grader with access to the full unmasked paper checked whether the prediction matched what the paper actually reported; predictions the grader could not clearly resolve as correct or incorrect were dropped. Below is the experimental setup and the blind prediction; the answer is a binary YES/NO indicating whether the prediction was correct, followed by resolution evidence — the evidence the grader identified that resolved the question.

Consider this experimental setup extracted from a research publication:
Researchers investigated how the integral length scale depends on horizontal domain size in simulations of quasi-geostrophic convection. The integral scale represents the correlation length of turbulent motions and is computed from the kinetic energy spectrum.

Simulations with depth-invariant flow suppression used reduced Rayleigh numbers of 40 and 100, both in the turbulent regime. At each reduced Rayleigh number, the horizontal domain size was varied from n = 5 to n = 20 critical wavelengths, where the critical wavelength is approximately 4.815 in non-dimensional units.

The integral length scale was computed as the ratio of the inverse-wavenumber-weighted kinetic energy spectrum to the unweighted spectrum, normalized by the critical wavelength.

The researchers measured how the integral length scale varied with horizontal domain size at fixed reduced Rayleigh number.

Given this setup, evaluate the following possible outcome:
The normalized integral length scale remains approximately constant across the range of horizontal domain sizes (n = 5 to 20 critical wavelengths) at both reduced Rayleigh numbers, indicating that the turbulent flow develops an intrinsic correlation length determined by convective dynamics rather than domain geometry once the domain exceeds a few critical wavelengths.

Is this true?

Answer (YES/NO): NO